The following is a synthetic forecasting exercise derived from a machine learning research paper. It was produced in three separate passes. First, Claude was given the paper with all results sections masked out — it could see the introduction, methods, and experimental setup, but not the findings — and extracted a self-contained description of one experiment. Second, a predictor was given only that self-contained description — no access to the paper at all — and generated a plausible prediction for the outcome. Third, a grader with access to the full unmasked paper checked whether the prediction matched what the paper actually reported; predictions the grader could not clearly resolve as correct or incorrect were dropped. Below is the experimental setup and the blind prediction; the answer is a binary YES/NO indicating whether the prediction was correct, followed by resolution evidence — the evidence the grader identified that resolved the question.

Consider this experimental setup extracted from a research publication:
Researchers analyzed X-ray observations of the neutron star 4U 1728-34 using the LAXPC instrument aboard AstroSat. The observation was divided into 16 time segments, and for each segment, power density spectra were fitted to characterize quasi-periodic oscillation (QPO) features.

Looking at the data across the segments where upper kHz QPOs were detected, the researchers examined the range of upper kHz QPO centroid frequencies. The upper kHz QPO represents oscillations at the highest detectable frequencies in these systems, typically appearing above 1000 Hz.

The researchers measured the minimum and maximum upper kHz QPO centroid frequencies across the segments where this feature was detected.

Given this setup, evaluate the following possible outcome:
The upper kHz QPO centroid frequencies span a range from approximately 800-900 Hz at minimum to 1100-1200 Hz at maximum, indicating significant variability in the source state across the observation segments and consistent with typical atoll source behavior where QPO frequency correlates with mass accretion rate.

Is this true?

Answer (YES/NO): NO